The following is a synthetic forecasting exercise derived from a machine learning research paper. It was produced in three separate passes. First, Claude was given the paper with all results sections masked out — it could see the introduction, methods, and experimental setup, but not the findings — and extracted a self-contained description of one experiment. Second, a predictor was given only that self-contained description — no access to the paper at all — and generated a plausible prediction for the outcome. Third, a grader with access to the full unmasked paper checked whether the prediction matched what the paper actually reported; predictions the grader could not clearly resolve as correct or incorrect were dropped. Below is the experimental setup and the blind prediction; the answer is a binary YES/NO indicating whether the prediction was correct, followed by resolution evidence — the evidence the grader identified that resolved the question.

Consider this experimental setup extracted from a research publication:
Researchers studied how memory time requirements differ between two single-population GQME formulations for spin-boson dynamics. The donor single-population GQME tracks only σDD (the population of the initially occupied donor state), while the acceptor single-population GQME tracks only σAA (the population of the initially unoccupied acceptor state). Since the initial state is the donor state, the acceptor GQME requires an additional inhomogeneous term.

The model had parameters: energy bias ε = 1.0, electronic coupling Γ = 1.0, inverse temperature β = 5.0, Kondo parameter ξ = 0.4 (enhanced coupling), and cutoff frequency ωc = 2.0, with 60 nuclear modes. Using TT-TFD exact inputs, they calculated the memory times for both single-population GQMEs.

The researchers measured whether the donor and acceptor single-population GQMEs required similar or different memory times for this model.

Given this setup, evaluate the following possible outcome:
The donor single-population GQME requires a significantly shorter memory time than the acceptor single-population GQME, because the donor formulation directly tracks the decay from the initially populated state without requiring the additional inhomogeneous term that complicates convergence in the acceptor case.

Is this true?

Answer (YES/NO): NO